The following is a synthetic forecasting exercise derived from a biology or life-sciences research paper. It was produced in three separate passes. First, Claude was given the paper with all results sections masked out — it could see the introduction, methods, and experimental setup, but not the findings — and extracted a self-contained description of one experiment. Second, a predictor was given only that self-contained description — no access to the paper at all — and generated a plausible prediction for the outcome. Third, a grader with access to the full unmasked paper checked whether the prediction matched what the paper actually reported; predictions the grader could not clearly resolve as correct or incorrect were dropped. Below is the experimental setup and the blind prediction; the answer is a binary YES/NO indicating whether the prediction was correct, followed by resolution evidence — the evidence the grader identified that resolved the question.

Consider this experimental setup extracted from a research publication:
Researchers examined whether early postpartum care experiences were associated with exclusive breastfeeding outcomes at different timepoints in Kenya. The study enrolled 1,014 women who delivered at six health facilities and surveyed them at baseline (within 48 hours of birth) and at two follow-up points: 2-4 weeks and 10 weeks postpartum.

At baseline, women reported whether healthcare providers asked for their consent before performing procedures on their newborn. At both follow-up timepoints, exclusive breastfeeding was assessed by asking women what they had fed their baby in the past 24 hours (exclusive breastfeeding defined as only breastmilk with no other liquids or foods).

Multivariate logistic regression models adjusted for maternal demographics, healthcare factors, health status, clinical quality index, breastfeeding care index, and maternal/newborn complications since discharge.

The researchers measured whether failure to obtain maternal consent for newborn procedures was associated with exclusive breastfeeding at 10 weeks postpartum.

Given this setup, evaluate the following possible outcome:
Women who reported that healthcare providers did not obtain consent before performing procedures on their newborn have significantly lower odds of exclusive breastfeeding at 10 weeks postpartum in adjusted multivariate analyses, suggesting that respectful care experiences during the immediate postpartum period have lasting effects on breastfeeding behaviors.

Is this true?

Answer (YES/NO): YES